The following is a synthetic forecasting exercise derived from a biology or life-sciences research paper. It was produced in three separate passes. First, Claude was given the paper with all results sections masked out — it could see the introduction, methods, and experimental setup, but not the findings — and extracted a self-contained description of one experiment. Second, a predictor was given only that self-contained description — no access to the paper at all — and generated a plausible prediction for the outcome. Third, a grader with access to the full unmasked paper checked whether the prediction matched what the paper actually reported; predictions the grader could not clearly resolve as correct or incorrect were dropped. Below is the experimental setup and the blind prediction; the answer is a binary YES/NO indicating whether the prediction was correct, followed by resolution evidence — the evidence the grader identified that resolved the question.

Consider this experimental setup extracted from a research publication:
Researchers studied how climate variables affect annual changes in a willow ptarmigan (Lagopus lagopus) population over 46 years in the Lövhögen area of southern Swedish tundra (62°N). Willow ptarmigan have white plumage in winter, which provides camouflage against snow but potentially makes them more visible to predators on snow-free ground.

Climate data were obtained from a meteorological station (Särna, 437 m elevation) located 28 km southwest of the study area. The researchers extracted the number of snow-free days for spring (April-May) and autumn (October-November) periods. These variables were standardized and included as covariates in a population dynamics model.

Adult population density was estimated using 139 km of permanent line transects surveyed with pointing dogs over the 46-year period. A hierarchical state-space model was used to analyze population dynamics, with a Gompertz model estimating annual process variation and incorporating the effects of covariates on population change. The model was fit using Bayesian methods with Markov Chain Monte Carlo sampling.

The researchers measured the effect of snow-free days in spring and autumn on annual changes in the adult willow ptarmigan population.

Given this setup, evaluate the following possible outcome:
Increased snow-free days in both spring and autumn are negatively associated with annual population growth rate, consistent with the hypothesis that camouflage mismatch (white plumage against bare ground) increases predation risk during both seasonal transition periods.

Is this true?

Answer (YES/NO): NO